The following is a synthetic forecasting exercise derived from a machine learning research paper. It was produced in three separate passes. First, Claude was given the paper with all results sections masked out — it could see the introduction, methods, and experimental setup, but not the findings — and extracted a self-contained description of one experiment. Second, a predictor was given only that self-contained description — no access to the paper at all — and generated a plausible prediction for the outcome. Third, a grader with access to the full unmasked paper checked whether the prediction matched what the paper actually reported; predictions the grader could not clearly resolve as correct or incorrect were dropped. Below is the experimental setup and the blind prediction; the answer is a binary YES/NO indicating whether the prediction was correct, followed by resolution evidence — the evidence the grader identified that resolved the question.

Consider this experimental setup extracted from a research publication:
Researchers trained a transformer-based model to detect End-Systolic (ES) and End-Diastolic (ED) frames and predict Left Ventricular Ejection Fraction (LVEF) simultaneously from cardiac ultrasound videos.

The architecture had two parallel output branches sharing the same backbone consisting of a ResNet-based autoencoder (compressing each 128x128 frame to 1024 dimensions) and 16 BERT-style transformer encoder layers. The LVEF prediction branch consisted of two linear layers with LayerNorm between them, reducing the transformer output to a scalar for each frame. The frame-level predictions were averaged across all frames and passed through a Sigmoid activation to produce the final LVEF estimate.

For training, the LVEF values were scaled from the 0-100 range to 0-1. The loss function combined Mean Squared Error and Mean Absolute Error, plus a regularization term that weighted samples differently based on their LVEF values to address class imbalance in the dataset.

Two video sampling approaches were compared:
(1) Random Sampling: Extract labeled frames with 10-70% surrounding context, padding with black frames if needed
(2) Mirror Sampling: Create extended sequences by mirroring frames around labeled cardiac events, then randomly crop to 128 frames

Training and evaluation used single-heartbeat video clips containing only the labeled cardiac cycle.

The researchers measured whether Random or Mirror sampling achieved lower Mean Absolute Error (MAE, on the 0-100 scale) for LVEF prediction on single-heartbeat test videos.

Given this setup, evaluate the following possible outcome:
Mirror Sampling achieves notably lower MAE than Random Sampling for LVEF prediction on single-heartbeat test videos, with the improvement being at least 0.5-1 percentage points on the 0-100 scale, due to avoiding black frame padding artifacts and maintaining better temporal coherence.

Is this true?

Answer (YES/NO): NO